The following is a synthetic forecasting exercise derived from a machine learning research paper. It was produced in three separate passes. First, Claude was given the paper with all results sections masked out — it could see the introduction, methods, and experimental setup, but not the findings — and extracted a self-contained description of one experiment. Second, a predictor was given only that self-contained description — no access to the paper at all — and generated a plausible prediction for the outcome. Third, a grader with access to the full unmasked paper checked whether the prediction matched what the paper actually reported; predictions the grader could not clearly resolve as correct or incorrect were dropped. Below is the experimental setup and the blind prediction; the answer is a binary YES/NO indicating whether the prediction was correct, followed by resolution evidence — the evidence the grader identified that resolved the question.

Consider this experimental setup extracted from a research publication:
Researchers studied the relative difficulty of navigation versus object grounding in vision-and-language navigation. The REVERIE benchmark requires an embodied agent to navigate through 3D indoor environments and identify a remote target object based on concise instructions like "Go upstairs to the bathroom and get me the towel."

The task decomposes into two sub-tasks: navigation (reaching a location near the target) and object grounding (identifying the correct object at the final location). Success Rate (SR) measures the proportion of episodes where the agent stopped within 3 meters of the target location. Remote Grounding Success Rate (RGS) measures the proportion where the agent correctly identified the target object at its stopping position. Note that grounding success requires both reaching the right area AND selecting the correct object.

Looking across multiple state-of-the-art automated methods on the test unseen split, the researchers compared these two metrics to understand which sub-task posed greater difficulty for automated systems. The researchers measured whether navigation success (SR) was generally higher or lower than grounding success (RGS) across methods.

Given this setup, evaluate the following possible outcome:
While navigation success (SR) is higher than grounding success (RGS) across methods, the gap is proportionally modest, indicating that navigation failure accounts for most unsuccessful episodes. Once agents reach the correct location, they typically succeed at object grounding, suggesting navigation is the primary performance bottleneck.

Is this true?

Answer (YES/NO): NO